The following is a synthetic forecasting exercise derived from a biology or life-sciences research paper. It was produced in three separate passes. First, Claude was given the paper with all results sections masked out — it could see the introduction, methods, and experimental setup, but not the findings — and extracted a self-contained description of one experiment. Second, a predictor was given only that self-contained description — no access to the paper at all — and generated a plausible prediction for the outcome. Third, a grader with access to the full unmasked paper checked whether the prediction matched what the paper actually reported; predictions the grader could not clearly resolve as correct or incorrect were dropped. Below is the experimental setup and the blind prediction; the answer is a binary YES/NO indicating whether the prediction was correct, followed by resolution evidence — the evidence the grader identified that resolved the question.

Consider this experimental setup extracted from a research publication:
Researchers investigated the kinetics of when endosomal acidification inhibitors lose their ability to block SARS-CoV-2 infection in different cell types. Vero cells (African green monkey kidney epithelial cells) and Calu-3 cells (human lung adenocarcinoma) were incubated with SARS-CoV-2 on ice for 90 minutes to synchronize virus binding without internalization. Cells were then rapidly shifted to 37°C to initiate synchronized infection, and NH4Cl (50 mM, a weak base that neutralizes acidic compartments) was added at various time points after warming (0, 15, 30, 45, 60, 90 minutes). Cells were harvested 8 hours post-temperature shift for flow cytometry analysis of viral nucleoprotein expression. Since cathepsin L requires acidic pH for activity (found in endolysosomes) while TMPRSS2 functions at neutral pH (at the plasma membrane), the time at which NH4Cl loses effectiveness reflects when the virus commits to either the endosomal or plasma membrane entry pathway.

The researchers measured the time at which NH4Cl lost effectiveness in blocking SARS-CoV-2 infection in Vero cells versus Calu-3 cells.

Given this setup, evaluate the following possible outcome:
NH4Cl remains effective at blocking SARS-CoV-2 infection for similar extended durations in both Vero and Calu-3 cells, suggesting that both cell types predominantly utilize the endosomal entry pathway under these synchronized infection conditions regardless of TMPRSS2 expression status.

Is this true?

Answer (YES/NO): NO